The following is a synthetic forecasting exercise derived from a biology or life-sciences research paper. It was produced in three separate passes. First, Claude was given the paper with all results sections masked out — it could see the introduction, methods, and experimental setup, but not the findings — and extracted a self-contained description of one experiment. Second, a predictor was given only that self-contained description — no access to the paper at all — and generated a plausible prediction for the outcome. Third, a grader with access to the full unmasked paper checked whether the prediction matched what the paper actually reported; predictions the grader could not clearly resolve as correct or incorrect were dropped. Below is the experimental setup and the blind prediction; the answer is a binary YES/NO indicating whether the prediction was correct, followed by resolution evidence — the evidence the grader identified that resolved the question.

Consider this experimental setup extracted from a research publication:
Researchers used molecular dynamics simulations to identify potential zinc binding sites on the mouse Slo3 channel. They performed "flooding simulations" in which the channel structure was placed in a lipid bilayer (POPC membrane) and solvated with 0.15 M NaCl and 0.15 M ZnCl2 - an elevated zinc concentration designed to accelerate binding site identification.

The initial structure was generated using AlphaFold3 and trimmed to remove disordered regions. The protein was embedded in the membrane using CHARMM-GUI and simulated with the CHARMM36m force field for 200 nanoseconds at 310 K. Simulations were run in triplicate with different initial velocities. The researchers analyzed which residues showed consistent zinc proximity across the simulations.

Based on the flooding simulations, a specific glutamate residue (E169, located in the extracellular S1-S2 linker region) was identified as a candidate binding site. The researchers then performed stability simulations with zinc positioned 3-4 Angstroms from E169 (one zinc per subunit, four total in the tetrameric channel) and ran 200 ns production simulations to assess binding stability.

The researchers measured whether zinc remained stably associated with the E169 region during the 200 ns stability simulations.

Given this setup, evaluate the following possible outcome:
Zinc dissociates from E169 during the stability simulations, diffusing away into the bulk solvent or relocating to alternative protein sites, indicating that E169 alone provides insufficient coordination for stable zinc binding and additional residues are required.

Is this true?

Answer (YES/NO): NO